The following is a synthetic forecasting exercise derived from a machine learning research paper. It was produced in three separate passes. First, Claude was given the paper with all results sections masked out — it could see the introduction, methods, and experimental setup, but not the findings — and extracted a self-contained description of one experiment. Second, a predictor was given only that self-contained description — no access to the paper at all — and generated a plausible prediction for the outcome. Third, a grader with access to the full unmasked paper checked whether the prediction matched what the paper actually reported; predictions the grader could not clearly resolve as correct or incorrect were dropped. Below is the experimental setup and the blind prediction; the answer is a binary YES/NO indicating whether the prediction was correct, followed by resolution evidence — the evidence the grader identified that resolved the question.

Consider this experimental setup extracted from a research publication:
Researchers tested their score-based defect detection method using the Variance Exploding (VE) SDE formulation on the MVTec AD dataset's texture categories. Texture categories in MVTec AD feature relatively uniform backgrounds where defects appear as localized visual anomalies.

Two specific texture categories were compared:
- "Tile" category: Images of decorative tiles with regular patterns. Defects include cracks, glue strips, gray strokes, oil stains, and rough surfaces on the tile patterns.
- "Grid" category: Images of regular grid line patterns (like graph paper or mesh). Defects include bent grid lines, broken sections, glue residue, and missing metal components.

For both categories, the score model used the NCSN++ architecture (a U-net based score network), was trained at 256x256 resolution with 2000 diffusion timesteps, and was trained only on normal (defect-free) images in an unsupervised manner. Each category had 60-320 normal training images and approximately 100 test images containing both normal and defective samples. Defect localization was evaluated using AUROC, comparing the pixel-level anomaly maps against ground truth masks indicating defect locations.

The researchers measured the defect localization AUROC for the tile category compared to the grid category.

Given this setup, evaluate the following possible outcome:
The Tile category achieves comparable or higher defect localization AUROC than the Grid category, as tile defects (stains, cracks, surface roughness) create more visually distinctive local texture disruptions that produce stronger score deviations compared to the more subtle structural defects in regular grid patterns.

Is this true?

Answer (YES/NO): NO